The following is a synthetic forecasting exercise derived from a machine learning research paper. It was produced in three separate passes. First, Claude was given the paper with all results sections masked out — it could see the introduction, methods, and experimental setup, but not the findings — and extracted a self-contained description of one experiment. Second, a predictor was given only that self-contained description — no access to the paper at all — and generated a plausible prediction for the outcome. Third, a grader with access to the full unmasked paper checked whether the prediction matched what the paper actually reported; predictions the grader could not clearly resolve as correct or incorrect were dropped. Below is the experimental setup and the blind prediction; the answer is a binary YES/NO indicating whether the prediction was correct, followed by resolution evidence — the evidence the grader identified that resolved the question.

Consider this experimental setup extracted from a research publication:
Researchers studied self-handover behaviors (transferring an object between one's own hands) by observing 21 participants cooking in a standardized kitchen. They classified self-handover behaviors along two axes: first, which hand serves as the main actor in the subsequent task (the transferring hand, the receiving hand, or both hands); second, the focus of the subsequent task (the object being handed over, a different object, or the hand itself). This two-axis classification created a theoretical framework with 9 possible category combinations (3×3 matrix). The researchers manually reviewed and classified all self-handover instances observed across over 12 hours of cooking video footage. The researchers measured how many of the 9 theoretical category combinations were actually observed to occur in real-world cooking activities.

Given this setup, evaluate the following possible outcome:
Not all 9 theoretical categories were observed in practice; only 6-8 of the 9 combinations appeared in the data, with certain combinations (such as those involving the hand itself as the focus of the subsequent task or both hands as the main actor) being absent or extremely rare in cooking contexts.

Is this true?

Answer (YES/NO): NO